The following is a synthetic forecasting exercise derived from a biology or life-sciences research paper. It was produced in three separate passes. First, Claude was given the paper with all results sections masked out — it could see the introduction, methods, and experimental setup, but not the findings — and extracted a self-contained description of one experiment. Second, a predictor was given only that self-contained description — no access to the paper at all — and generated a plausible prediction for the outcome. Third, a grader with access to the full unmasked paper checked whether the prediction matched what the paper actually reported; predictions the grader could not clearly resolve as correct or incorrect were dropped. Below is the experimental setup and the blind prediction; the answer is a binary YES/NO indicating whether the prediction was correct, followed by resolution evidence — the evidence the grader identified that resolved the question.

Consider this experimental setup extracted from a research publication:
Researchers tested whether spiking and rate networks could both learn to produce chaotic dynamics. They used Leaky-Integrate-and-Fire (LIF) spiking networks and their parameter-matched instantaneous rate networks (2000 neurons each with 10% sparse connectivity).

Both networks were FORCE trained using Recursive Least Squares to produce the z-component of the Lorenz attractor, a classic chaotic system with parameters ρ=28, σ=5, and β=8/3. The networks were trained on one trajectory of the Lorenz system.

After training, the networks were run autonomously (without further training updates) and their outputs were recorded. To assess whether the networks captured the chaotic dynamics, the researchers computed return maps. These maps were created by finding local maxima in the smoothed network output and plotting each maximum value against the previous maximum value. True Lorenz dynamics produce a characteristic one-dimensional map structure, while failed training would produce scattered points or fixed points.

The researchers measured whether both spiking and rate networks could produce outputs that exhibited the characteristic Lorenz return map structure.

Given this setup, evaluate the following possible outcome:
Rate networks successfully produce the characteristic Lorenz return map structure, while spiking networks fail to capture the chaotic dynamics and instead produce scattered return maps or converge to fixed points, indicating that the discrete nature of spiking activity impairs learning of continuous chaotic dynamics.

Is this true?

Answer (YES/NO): NO